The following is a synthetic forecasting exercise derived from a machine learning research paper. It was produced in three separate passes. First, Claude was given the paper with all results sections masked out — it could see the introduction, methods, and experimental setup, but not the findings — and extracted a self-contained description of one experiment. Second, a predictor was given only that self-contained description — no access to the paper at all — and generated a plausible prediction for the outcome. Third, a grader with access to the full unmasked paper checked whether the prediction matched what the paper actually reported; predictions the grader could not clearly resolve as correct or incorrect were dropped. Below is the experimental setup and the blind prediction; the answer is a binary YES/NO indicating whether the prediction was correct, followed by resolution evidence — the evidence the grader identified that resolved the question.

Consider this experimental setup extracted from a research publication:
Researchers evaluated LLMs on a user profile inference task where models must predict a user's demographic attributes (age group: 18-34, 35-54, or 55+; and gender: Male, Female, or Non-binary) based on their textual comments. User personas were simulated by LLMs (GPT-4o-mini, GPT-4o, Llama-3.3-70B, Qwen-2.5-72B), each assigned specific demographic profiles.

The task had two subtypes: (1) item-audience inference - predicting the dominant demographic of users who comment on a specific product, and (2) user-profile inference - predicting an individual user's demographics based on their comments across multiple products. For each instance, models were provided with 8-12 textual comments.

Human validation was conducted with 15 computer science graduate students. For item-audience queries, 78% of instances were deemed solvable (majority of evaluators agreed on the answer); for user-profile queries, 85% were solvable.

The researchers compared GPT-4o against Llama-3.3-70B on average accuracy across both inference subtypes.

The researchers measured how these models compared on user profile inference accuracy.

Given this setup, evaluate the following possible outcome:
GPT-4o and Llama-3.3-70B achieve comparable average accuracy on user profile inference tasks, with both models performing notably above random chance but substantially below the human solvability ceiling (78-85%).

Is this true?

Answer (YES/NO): NO